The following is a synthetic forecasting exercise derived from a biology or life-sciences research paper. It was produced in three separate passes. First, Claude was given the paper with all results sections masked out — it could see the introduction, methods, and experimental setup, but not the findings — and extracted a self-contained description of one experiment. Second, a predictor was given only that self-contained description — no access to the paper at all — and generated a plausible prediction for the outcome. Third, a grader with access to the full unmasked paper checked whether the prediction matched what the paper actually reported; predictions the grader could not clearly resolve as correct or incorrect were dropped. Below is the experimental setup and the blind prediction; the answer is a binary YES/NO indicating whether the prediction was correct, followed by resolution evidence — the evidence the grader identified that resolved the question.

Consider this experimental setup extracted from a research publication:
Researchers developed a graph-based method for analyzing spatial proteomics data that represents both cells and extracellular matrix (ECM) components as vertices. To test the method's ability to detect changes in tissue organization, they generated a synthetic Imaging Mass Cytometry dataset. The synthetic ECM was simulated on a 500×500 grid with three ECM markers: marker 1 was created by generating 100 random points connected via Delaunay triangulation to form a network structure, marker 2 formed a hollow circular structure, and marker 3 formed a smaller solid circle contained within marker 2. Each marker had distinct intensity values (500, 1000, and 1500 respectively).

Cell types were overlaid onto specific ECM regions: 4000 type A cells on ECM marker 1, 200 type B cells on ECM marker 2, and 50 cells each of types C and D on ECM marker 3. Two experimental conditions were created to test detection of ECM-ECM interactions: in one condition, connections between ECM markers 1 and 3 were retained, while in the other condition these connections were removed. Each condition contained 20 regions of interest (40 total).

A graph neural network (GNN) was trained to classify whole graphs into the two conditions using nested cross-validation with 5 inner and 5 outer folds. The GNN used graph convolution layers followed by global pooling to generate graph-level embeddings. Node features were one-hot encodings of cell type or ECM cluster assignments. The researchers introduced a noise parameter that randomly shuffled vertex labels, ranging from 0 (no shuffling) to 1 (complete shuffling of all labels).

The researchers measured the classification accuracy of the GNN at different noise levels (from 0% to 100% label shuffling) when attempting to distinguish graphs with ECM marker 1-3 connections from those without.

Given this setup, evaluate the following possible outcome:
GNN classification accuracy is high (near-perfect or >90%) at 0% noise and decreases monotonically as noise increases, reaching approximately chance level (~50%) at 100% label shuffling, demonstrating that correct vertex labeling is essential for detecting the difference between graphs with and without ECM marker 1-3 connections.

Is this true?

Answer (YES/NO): NO